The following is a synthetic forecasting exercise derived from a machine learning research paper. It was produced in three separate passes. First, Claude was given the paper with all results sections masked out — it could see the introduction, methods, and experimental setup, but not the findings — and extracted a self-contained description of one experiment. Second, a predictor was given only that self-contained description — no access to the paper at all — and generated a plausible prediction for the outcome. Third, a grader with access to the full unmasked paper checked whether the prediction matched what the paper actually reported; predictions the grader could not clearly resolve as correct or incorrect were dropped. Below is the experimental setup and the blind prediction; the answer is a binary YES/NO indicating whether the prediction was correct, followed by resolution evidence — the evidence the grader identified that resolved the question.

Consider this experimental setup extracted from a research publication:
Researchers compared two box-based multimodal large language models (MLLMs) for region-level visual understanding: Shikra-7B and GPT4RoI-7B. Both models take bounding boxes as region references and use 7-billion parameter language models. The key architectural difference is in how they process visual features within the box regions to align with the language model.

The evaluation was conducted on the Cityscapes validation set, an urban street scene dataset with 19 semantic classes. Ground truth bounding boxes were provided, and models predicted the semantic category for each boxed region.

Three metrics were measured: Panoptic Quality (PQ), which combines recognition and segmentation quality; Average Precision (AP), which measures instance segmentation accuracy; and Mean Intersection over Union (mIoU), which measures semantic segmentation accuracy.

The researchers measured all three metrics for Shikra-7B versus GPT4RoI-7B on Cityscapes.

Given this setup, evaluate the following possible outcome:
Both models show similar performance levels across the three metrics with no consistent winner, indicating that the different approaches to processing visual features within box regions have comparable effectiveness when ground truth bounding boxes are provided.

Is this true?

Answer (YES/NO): NO